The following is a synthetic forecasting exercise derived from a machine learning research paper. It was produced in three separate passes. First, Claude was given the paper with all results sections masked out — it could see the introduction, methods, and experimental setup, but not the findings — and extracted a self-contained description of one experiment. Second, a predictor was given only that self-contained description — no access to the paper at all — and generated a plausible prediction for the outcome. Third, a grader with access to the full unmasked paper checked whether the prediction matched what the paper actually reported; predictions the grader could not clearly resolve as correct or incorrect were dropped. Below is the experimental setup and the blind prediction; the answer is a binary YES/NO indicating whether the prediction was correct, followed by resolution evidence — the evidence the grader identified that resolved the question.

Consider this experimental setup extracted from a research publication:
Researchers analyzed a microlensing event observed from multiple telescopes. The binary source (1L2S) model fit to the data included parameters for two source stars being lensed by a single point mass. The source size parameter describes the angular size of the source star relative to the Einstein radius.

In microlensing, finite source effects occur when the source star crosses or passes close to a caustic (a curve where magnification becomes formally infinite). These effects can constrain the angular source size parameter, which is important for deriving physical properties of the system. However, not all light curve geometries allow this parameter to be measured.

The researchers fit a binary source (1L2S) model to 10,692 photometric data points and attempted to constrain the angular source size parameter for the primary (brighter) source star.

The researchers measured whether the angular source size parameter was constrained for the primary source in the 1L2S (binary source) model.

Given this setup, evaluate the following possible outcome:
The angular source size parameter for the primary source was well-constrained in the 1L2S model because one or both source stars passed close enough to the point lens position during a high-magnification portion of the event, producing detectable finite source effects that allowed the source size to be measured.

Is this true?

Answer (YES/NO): NO